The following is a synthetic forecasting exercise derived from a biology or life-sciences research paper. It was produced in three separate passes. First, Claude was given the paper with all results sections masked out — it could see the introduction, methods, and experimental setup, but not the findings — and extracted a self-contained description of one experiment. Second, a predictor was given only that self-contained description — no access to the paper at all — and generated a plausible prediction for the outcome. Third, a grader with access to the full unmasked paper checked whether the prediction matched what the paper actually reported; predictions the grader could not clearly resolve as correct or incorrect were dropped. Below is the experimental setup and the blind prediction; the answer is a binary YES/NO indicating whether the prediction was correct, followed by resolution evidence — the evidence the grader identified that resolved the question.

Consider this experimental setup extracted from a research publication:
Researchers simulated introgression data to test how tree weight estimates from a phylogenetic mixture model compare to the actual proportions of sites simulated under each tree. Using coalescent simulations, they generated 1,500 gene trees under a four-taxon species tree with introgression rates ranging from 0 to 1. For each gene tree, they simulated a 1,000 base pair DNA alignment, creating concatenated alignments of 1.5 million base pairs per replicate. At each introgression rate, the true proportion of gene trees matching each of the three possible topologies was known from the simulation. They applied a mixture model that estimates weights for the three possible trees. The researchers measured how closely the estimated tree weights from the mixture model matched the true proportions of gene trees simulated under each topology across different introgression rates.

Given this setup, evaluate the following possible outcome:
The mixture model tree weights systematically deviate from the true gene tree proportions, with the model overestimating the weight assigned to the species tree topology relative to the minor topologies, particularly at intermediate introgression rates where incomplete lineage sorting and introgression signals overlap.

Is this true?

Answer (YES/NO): NO